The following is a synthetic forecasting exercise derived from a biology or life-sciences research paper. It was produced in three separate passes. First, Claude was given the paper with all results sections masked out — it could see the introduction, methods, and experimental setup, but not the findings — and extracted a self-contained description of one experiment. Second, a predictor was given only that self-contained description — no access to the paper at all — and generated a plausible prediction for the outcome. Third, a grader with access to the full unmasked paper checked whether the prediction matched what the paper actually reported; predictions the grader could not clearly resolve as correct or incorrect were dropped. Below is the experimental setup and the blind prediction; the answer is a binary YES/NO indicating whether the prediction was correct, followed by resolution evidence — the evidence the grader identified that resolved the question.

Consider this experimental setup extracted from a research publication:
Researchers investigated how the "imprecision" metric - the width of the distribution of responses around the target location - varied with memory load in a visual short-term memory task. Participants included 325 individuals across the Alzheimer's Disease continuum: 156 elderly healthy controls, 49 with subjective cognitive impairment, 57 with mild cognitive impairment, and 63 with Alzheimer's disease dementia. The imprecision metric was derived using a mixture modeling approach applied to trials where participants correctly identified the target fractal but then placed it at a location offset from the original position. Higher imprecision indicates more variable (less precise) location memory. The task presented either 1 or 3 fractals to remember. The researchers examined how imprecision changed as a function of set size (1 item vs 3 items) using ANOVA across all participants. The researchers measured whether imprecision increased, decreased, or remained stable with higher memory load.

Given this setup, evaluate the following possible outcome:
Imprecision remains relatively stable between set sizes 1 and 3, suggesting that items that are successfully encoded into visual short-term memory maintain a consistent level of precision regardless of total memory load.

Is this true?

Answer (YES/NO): NO